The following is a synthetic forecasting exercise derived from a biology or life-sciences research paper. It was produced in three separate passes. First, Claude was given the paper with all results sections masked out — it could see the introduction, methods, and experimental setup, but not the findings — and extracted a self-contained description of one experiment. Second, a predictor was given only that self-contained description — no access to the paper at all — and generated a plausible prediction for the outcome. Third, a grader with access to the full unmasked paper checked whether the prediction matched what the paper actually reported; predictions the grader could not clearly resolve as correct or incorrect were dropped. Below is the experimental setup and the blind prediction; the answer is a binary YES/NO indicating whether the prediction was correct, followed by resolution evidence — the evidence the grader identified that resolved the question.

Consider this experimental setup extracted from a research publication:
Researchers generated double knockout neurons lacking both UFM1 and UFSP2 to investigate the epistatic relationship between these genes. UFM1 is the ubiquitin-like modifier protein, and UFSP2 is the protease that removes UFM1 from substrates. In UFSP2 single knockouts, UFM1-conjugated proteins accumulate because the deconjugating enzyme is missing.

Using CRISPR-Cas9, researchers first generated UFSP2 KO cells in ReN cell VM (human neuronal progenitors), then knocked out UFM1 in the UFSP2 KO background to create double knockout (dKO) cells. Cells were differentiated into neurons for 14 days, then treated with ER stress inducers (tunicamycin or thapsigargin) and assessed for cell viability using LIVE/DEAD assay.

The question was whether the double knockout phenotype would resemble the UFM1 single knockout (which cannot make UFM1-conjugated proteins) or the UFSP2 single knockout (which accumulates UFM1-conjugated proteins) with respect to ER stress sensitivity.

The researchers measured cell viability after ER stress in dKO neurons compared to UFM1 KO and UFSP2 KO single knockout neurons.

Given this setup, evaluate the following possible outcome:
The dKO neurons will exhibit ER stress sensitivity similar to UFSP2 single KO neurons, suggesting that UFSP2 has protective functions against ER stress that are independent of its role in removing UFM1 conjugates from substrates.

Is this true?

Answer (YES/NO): YES